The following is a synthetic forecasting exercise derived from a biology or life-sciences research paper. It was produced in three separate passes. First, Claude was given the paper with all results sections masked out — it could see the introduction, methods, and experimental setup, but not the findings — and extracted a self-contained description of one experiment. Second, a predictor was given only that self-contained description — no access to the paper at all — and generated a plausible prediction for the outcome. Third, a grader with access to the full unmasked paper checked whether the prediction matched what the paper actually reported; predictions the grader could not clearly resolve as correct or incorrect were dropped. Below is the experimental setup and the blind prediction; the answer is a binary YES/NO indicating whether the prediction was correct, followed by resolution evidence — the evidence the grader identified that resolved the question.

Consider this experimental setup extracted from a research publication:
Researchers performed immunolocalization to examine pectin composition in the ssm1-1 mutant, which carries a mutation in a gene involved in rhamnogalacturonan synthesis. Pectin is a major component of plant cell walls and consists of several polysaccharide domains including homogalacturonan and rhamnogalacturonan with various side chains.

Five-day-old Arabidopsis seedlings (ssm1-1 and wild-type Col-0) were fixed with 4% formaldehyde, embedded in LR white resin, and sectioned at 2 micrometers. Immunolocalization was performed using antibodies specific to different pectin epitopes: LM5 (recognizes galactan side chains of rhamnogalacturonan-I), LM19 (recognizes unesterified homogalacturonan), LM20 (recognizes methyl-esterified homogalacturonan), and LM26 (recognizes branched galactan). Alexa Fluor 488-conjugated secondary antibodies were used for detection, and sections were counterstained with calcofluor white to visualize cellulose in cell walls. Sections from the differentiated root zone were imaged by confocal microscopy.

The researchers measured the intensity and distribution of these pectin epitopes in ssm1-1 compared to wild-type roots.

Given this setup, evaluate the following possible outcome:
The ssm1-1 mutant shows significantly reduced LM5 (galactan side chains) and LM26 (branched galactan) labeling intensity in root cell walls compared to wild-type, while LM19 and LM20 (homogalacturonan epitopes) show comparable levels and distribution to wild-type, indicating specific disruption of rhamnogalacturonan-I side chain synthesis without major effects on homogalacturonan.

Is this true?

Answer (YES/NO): NO